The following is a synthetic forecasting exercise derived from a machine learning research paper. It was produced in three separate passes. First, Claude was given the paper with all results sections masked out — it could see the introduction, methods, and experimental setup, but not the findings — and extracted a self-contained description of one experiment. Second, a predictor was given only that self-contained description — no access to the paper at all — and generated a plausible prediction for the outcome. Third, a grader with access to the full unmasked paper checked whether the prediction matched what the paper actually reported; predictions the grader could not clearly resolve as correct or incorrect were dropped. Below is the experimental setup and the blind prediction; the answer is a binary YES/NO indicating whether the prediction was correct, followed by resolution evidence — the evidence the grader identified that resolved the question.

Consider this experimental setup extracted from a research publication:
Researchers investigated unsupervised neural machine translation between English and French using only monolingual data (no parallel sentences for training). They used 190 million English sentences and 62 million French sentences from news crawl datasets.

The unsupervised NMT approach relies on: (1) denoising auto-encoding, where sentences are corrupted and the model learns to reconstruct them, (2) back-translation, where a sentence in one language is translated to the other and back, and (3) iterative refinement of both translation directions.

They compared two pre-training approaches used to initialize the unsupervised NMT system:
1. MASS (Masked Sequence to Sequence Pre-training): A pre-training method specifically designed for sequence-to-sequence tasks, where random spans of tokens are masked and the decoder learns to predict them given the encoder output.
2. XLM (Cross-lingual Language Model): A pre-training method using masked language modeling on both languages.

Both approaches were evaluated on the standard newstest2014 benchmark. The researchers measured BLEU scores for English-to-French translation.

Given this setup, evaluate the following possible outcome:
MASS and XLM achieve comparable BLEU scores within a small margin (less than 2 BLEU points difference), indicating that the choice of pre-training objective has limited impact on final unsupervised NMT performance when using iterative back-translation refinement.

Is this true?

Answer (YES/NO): NO